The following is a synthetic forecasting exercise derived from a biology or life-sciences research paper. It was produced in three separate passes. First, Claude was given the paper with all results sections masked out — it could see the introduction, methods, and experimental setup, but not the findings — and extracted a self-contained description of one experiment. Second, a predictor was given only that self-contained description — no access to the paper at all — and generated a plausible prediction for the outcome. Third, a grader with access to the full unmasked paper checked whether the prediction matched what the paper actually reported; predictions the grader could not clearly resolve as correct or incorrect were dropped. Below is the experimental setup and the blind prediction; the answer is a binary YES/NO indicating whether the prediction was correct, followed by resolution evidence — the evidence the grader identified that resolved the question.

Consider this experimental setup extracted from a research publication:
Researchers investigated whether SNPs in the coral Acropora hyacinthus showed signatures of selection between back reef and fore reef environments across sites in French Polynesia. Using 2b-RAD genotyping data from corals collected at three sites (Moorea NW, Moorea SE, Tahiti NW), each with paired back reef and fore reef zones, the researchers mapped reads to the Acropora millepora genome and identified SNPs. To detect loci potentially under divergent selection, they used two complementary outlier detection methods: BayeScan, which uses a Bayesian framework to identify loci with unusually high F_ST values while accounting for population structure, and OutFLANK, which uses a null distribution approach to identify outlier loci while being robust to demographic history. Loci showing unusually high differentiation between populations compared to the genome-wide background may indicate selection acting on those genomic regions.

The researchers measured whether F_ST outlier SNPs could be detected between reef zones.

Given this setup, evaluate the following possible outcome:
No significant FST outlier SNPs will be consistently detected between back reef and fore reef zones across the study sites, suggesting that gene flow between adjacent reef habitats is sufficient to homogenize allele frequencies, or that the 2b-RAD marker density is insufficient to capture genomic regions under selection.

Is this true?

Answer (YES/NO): YES